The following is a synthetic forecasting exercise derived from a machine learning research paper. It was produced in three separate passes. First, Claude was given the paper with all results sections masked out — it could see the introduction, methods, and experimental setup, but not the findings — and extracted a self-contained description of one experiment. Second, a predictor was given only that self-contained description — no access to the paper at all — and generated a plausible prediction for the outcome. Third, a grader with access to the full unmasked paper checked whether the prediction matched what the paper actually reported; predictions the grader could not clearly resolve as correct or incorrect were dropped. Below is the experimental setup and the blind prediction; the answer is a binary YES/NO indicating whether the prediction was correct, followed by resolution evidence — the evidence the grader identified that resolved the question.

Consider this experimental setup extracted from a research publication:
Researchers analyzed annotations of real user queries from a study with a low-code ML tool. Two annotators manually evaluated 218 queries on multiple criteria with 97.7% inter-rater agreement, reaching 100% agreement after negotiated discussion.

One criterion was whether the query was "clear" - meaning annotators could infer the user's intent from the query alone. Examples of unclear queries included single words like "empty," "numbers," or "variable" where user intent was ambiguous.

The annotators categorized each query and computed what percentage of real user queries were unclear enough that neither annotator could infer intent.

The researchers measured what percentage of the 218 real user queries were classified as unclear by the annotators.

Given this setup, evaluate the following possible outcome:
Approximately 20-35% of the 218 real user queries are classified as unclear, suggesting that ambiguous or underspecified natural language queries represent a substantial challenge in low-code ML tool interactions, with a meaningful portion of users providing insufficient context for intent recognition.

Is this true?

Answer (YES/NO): NO